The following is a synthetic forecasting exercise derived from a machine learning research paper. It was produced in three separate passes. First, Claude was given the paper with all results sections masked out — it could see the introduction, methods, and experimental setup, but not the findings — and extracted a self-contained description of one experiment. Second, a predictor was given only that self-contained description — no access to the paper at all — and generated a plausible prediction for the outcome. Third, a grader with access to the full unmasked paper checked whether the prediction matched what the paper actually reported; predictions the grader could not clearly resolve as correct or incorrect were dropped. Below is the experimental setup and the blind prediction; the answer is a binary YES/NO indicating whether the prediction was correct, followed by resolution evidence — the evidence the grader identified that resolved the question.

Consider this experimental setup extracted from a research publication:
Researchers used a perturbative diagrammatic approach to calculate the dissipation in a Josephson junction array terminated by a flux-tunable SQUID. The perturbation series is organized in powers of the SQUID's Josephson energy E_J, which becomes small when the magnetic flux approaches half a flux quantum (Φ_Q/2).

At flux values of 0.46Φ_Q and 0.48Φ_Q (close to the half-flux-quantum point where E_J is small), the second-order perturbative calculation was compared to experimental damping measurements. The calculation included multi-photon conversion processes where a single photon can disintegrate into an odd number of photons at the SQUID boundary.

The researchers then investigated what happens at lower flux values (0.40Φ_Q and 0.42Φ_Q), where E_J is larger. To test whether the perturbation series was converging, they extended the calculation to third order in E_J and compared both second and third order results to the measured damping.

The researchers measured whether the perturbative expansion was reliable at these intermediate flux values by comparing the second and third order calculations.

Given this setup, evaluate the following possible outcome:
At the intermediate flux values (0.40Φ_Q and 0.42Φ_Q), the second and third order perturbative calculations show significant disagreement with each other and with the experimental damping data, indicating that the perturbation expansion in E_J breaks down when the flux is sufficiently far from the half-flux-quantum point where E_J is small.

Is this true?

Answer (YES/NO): YES